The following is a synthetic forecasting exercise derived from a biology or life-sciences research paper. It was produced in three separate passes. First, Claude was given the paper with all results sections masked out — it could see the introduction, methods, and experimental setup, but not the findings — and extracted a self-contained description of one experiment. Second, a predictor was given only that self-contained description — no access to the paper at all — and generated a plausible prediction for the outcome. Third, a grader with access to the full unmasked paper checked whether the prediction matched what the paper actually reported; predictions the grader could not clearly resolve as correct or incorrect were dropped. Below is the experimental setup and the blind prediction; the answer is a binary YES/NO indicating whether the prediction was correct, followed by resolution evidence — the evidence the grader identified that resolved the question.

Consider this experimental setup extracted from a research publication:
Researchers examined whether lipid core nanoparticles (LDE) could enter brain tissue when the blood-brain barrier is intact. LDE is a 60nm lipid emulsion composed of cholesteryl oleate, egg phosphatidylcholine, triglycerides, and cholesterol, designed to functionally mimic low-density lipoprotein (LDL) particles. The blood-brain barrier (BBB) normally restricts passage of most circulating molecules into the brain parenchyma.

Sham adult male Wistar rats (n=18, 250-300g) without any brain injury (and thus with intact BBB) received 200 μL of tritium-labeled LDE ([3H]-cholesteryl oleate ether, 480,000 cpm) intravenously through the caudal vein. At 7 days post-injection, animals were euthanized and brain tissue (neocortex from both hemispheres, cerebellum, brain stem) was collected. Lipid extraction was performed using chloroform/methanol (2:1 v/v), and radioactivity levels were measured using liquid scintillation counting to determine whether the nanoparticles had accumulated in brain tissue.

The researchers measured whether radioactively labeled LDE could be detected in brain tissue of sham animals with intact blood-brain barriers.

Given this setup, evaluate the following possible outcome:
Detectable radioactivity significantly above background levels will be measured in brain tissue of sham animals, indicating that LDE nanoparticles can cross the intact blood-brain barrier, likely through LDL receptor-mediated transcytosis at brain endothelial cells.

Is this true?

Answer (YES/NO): YES